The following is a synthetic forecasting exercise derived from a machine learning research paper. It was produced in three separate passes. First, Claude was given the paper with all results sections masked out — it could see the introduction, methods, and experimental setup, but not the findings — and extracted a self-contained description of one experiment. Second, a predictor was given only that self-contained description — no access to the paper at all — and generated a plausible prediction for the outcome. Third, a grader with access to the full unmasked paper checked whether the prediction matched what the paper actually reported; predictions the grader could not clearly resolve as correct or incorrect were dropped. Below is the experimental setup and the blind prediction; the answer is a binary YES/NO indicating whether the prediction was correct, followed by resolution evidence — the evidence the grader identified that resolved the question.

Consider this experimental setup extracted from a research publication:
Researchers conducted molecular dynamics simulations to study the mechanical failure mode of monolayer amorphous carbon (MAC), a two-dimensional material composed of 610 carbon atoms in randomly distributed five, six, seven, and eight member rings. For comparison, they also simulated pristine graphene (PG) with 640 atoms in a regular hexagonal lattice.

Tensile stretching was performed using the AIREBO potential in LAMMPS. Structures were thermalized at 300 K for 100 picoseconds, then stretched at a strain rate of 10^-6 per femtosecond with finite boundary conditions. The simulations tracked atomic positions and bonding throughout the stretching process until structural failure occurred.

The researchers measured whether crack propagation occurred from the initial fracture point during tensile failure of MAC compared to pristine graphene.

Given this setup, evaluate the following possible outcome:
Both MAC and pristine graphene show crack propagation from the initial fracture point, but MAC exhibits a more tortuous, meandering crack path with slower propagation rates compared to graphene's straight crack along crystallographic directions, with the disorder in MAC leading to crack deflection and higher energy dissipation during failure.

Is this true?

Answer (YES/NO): NO